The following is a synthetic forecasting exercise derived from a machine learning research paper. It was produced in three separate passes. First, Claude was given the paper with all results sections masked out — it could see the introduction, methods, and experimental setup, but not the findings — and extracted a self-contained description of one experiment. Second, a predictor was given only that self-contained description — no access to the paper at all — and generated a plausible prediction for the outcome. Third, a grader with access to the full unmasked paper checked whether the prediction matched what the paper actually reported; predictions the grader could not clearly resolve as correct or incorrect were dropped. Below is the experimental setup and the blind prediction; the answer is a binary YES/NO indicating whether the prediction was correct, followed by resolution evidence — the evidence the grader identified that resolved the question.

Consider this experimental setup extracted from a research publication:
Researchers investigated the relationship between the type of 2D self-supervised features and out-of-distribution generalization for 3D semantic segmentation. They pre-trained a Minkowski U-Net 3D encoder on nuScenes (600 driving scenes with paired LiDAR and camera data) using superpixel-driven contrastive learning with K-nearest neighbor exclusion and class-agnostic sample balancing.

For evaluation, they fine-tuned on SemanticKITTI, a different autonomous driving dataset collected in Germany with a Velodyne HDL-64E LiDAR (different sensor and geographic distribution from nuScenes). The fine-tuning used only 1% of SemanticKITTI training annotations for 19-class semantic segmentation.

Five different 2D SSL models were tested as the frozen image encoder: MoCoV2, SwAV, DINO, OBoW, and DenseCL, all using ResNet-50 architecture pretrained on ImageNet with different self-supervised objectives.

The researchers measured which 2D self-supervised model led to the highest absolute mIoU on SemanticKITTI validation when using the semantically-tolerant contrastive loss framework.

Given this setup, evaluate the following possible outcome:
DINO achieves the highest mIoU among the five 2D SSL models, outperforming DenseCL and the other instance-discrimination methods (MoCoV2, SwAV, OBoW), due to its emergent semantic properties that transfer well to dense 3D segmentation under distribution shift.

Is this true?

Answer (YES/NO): NO